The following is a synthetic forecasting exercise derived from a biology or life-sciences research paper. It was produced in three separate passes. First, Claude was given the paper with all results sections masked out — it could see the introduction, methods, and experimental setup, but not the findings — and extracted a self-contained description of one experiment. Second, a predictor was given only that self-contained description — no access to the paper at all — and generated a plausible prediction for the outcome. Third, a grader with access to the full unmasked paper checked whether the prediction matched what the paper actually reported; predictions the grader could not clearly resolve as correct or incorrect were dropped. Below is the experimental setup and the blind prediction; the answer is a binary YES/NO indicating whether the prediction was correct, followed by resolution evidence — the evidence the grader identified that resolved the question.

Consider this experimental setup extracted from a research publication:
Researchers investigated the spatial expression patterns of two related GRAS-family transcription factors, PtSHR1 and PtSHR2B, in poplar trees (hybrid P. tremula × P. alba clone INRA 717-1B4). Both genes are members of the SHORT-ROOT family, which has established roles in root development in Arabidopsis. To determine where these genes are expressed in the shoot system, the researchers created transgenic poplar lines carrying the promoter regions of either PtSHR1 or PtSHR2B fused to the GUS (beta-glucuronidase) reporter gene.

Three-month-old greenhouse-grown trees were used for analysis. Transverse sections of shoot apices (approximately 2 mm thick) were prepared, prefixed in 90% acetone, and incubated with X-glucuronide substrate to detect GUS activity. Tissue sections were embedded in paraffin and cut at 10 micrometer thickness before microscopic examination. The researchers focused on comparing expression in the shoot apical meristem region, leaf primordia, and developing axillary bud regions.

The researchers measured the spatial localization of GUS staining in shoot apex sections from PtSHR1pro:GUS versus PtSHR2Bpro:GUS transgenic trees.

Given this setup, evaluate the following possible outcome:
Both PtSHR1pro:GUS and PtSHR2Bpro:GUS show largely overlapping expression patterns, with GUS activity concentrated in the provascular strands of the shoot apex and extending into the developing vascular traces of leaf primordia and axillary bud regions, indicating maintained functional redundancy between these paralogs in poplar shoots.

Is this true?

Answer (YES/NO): NO